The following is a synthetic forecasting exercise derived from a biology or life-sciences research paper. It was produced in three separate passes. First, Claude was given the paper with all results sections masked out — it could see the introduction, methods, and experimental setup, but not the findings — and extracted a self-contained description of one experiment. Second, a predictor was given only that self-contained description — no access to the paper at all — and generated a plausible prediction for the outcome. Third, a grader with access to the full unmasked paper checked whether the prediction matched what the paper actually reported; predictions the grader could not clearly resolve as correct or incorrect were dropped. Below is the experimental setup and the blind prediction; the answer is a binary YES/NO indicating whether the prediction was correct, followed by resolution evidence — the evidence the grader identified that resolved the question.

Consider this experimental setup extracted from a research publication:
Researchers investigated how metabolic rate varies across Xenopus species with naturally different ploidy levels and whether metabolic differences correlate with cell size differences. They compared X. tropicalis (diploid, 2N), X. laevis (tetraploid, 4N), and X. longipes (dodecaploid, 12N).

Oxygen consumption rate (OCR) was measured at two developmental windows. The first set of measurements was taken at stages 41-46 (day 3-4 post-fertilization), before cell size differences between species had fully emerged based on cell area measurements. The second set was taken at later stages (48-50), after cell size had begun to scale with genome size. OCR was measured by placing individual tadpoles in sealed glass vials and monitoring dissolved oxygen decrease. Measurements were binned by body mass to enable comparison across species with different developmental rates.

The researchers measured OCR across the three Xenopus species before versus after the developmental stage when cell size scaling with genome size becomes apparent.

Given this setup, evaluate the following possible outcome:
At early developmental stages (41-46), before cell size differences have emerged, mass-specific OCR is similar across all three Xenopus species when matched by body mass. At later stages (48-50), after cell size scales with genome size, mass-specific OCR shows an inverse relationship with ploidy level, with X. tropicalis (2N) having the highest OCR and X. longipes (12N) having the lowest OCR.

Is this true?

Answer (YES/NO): NO